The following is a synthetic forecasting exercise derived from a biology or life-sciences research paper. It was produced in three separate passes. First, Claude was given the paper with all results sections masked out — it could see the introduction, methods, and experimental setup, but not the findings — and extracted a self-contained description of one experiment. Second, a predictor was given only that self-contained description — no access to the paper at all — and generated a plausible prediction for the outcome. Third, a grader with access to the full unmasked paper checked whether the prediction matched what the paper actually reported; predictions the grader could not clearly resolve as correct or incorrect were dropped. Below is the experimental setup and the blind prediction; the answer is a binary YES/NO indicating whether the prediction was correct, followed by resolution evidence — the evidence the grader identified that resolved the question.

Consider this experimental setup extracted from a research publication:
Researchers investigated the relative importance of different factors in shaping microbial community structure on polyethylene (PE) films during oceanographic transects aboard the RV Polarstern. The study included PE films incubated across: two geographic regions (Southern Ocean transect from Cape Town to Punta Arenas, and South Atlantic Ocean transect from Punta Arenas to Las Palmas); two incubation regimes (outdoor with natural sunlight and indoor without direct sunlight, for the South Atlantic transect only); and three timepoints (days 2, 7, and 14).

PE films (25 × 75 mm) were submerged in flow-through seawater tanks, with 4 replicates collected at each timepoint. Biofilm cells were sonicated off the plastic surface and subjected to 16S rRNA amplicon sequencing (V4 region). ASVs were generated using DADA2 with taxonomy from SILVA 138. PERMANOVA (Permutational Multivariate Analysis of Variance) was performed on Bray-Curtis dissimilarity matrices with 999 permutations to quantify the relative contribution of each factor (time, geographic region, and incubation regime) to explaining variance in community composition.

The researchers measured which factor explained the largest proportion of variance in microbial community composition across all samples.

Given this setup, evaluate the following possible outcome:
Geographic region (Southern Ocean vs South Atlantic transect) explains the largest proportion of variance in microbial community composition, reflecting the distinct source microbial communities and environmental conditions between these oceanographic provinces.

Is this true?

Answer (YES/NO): YES